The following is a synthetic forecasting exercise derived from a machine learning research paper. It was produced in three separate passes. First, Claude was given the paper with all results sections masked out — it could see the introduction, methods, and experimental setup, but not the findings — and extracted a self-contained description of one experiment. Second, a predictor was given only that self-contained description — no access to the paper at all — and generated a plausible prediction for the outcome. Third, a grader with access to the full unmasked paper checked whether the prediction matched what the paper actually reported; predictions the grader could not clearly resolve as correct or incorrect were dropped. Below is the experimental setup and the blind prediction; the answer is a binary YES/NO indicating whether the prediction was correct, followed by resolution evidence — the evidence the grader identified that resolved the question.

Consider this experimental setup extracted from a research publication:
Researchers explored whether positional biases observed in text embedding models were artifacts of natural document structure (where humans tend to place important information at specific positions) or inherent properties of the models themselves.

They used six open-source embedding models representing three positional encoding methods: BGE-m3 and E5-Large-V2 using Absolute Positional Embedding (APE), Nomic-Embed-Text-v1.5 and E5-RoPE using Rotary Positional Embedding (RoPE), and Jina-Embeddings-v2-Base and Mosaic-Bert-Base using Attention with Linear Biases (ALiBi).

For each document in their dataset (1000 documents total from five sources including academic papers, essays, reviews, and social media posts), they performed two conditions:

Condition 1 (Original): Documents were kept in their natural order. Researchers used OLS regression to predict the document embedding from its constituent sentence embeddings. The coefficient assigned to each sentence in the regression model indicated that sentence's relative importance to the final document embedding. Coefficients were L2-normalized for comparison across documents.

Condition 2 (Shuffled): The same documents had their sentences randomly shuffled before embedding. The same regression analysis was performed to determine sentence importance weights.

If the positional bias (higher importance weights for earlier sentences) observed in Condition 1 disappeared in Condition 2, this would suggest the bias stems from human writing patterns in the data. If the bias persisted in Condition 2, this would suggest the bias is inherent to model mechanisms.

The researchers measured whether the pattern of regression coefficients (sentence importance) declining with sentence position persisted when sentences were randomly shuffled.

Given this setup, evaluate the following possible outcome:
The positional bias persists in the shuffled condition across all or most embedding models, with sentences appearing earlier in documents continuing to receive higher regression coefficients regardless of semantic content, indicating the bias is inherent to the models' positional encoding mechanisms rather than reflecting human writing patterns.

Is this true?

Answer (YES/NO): YES